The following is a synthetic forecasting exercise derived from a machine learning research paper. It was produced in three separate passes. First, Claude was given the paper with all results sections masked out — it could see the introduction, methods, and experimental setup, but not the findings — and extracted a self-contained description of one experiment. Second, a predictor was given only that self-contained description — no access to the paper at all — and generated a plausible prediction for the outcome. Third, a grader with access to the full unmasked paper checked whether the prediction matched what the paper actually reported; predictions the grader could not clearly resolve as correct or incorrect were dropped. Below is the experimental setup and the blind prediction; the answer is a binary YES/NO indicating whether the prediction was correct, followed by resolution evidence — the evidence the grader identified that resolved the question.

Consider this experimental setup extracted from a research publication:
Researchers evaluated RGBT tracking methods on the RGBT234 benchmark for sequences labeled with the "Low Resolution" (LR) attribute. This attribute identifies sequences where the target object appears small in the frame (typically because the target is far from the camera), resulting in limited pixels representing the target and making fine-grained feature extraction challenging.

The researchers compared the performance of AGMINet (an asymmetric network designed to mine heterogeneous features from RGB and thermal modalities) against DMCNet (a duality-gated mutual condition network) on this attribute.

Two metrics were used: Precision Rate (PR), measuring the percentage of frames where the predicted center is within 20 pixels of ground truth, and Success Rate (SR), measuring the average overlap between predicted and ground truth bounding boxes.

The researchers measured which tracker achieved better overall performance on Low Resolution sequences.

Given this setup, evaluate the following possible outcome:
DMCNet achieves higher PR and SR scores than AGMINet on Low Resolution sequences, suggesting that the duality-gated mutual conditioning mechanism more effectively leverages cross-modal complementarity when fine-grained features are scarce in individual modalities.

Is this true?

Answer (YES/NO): NO